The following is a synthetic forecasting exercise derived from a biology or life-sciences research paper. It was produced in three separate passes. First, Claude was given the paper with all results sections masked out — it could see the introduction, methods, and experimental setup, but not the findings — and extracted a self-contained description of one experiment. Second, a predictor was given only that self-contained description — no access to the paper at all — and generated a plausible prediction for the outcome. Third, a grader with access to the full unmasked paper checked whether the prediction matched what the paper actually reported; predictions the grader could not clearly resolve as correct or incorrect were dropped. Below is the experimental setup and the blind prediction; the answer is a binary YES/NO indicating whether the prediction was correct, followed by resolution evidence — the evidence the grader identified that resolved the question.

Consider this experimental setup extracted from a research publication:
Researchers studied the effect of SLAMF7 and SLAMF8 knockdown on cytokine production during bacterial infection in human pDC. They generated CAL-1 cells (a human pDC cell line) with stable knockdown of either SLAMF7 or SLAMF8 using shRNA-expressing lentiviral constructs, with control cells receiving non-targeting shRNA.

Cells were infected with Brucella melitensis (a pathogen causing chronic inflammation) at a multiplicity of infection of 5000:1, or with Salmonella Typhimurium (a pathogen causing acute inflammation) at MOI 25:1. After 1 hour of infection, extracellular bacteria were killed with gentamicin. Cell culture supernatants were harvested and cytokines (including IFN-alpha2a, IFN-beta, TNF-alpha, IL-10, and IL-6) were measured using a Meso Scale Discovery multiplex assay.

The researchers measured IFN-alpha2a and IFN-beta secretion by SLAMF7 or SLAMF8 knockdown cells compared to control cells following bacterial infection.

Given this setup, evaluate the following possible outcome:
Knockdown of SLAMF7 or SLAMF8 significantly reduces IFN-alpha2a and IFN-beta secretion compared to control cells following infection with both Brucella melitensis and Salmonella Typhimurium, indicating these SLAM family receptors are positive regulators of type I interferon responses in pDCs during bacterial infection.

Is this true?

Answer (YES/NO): NO